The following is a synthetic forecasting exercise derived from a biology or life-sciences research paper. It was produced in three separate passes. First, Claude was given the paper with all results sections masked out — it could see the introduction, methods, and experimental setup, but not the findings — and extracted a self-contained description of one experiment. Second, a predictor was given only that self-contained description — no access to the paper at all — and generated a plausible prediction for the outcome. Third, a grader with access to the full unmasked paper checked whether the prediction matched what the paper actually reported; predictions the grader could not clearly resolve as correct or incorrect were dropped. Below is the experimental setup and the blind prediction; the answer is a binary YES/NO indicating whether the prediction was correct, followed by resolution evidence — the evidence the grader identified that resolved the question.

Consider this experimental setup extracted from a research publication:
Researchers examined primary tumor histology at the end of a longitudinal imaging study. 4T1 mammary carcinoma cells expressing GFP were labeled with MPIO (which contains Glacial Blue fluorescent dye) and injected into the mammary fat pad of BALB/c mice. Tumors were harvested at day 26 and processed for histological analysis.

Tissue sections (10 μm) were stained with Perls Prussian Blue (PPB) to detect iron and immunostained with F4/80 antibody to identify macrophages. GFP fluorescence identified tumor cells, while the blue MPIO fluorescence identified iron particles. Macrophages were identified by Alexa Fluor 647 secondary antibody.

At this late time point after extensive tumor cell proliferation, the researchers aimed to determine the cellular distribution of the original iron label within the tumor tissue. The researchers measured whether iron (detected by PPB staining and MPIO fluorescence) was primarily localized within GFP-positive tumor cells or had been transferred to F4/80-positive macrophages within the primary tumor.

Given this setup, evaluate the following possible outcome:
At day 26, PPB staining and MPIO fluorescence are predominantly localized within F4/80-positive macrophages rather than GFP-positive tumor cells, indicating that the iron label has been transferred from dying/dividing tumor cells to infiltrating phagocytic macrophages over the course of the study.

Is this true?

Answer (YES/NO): NO